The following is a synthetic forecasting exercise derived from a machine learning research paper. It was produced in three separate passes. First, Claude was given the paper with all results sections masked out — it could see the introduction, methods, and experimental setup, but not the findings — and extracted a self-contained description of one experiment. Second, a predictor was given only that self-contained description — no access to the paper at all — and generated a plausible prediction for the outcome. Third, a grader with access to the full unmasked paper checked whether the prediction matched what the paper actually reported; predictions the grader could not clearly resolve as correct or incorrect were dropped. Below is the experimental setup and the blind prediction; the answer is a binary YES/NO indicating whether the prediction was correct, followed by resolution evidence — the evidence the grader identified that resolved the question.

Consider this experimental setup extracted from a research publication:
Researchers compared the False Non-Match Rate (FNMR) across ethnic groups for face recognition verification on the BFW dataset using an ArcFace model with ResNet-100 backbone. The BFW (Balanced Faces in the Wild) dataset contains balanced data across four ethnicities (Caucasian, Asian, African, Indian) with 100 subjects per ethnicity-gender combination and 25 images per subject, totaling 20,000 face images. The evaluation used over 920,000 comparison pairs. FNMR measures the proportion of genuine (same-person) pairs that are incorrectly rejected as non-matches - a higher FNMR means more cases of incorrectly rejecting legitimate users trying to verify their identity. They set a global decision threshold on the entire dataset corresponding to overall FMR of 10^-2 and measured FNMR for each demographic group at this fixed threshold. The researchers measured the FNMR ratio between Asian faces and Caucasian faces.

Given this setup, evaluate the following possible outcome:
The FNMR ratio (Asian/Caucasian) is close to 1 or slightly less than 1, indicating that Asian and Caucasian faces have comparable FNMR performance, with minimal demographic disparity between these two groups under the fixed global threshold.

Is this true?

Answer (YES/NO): NO